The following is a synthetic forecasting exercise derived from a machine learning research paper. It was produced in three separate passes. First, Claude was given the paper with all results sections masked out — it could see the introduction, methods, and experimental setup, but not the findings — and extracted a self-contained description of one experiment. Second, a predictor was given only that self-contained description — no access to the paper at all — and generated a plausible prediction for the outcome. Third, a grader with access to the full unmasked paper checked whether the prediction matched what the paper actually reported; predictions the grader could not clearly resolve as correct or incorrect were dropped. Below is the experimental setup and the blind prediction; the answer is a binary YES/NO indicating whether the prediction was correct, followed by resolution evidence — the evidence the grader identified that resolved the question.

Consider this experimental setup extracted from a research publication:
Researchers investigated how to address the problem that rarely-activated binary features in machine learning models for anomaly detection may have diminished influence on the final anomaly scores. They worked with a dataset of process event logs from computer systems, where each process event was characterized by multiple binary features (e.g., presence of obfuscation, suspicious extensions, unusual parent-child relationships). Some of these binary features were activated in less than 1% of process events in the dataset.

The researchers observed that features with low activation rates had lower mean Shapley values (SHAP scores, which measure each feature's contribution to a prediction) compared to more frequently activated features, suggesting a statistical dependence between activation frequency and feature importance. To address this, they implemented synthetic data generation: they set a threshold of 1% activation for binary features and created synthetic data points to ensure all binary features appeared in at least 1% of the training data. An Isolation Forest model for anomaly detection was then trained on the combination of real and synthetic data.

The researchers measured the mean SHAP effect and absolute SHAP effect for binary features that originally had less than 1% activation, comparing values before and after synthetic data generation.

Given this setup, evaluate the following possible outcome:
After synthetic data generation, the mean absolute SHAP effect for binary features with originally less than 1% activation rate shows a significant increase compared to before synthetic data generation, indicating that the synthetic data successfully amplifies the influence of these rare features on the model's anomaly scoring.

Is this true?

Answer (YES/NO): YES